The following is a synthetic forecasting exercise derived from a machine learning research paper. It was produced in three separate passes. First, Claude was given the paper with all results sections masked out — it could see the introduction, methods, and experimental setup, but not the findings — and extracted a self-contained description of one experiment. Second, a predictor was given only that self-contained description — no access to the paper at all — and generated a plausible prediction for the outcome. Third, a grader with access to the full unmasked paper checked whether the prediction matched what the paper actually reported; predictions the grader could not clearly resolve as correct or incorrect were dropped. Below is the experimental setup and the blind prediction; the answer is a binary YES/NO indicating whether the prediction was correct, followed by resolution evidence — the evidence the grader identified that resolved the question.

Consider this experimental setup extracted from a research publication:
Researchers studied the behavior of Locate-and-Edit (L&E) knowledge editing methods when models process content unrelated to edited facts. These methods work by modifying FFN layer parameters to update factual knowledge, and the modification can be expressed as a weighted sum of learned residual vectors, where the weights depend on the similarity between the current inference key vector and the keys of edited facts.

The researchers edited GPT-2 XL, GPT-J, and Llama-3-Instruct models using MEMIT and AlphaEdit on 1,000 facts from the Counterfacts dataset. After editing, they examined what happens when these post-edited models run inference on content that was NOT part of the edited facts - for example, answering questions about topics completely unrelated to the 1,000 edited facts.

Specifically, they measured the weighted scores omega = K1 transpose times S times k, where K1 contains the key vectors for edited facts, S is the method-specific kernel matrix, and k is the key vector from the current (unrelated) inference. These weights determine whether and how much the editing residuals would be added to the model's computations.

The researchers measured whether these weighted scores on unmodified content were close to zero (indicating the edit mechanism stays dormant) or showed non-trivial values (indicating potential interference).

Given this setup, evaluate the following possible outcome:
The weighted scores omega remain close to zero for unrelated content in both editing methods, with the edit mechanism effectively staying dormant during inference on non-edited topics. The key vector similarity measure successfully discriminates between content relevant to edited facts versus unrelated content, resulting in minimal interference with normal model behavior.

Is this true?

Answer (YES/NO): YES